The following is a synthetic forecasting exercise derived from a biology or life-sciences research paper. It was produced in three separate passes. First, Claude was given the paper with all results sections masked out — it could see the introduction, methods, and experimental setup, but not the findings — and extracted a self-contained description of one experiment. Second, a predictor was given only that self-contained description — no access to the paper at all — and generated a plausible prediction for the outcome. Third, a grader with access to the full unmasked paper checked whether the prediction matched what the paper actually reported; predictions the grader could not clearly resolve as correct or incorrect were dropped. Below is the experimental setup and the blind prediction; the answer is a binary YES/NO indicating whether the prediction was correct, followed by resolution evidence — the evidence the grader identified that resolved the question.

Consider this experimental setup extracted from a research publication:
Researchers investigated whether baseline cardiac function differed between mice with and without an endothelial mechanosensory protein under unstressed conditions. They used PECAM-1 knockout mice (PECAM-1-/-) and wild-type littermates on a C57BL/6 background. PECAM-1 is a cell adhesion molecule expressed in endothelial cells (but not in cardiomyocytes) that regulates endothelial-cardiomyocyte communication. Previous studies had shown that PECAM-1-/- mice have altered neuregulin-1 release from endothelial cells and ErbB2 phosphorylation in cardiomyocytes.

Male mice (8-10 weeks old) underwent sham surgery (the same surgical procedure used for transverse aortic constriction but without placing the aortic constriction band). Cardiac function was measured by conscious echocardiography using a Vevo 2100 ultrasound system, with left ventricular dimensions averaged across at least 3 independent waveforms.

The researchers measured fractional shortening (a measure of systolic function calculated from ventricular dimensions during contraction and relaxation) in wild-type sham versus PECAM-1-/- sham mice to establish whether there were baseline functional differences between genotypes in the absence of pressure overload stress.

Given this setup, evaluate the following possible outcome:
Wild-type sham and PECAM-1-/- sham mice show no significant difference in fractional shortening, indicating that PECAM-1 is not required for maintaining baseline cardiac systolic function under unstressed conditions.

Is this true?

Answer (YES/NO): NO